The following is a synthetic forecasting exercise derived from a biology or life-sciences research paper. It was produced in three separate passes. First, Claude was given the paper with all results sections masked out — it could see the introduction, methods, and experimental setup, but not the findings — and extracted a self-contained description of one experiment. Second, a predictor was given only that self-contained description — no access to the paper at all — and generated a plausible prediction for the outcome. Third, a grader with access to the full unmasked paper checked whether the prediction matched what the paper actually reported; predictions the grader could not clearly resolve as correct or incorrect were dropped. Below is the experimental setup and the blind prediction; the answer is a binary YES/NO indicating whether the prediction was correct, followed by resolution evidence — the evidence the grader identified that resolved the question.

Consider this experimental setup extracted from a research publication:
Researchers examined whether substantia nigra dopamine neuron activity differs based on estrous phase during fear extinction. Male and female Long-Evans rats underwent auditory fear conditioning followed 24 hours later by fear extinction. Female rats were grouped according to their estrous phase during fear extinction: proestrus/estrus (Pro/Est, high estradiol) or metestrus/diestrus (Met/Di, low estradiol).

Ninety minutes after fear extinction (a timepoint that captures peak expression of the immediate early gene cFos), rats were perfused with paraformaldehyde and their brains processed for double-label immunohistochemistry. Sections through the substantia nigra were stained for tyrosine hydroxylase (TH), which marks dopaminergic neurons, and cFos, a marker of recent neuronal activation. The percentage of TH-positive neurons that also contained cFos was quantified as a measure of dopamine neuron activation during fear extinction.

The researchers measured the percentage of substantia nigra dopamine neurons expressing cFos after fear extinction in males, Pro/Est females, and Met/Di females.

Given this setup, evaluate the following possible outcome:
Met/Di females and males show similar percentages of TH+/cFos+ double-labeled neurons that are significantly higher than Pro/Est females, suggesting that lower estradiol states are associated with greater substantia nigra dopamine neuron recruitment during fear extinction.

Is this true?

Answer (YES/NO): NO